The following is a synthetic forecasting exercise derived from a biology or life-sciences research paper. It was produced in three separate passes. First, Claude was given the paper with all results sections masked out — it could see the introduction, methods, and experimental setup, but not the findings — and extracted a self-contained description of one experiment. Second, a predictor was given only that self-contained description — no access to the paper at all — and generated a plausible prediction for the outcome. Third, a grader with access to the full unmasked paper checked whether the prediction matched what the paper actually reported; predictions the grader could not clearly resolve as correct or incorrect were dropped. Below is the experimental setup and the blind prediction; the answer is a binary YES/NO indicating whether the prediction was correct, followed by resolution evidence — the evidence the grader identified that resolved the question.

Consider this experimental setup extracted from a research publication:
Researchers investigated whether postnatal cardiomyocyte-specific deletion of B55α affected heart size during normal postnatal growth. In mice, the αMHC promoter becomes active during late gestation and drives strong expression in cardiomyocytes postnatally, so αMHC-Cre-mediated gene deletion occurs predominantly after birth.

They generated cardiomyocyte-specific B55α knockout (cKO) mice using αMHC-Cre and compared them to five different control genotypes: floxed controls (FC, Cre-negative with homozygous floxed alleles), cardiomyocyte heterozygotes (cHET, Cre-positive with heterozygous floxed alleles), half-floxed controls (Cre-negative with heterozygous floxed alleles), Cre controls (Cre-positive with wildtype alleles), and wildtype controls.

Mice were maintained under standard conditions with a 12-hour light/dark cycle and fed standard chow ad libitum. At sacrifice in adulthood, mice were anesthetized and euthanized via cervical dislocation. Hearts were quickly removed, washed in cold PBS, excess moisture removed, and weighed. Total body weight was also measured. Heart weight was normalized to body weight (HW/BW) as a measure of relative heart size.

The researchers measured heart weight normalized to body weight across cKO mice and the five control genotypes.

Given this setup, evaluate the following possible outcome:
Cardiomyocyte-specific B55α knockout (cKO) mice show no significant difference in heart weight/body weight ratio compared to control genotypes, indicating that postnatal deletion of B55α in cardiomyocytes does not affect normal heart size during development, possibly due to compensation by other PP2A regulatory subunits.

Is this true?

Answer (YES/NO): YES